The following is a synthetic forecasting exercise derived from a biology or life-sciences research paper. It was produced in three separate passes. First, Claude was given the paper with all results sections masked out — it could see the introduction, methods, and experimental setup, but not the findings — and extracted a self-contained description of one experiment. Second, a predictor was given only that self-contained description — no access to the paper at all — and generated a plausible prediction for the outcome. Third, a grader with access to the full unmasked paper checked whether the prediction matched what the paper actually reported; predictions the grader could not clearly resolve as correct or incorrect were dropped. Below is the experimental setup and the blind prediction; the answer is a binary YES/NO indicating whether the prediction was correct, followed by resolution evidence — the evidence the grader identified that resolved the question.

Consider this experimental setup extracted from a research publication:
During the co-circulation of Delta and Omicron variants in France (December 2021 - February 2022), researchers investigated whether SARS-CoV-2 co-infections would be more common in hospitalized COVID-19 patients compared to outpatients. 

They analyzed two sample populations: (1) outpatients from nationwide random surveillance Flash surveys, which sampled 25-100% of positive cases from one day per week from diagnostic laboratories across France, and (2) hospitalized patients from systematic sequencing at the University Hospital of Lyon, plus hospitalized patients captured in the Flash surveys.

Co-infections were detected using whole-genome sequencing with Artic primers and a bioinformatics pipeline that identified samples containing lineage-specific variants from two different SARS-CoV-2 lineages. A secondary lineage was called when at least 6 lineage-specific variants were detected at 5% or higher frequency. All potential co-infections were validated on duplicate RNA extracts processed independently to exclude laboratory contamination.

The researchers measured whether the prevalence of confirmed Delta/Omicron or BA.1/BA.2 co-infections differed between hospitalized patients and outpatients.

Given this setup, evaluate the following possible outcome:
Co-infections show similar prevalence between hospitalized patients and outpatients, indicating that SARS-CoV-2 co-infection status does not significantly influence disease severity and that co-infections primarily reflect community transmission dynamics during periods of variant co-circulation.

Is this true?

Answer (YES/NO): NO